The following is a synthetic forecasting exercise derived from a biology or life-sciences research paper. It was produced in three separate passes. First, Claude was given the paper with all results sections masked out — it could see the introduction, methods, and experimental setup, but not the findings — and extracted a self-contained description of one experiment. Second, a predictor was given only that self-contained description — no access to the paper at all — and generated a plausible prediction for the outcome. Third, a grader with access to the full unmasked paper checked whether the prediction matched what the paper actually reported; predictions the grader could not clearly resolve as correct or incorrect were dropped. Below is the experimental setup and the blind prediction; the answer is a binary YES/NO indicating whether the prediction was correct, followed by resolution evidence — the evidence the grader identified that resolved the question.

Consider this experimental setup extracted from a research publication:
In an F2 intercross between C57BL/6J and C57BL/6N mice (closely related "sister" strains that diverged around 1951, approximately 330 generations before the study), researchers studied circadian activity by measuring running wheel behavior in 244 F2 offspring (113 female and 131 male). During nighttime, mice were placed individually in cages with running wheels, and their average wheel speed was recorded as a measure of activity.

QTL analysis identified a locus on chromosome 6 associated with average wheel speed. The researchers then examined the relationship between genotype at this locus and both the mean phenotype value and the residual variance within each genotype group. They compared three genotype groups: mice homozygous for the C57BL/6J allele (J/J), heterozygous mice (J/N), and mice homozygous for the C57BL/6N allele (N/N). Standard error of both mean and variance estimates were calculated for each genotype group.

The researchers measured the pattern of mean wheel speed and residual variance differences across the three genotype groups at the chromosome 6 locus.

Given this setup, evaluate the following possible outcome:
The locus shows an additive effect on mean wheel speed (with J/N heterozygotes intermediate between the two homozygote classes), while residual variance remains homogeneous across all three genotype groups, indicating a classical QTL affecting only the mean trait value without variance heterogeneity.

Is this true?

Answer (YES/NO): NO